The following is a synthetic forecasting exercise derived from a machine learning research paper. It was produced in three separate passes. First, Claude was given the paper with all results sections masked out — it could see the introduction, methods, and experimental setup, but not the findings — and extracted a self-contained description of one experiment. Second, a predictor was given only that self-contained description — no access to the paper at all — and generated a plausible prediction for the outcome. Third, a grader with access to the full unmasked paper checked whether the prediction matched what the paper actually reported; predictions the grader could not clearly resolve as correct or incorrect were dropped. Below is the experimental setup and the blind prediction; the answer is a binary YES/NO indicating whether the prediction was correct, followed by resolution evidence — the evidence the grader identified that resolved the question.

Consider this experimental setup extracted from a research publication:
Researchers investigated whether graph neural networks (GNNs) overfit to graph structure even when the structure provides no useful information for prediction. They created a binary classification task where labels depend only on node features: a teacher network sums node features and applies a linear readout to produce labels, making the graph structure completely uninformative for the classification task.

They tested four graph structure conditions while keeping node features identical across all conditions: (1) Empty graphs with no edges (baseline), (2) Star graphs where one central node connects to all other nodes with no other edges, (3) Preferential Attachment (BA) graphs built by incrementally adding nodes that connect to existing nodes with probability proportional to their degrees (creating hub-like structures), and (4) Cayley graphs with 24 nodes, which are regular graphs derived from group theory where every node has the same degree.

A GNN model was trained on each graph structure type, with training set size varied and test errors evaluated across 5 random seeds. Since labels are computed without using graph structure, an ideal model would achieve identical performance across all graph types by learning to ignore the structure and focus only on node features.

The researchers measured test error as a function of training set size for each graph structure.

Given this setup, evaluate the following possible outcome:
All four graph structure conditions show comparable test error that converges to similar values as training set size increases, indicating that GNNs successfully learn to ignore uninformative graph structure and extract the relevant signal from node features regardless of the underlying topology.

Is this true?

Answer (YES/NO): NO